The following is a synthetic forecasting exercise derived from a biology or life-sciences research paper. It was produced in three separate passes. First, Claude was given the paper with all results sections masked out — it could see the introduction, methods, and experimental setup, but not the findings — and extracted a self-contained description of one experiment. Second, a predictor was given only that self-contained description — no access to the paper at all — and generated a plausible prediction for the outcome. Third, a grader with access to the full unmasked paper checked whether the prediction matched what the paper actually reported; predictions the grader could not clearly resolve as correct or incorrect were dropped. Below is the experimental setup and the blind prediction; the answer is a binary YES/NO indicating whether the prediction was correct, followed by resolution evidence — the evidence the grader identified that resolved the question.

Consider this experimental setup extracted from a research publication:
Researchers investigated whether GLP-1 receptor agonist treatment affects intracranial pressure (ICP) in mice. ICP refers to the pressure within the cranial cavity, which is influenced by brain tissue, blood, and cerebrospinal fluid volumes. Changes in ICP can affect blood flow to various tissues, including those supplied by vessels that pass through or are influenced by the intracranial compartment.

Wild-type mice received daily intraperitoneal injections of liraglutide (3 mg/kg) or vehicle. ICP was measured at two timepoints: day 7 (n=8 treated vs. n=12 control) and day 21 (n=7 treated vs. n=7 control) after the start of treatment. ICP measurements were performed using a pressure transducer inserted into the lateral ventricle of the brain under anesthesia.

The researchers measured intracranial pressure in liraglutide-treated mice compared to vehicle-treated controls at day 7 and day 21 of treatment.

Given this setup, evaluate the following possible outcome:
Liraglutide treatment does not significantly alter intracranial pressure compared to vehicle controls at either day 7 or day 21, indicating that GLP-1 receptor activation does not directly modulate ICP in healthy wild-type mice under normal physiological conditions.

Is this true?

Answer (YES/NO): NO